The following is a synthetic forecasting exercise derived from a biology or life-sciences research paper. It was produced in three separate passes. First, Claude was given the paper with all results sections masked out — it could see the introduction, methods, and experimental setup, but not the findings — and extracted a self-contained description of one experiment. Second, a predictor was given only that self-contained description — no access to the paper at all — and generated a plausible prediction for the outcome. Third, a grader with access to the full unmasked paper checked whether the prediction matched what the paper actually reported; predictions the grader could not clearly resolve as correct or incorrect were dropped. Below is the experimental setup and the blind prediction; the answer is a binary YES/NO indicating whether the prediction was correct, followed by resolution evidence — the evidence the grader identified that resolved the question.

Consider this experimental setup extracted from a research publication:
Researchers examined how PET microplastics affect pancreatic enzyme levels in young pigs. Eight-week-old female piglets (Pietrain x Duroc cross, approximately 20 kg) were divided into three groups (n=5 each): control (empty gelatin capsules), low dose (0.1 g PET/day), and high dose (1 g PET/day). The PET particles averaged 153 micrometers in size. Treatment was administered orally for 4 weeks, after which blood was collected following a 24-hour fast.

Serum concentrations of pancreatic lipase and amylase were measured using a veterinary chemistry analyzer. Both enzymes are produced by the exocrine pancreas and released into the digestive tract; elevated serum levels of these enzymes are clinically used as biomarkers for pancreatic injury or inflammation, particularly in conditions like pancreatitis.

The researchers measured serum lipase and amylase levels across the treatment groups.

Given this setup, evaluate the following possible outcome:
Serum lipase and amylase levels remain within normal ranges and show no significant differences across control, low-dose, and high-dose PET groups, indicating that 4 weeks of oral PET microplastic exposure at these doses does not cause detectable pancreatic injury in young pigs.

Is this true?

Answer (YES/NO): NO